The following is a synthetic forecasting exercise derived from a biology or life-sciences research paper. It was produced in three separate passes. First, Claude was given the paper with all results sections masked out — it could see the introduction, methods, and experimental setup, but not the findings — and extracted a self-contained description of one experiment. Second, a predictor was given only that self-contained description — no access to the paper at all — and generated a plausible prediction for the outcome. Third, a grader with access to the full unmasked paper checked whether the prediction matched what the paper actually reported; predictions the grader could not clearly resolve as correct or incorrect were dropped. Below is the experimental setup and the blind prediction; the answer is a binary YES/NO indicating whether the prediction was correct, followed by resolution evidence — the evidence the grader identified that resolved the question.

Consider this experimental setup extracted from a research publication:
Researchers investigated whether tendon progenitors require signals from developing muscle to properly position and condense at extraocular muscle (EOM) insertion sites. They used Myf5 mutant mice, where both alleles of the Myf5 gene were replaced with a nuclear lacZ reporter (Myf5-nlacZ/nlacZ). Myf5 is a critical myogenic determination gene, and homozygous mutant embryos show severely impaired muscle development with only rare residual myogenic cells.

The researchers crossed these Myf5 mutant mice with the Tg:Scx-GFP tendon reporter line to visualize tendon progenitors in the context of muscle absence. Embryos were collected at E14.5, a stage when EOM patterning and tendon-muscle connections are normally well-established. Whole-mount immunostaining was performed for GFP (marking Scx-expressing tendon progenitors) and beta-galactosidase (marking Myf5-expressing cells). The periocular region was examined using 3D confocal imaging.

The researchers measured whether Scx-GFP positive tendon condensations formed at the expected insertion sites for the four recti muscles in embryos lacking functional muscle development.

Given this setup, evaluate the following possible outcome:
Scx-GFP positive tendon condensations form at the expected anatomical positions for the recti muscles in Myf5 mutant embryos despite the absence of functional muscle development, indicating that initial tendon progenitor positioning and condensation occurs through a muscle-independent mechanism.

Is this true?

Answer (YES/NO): YES